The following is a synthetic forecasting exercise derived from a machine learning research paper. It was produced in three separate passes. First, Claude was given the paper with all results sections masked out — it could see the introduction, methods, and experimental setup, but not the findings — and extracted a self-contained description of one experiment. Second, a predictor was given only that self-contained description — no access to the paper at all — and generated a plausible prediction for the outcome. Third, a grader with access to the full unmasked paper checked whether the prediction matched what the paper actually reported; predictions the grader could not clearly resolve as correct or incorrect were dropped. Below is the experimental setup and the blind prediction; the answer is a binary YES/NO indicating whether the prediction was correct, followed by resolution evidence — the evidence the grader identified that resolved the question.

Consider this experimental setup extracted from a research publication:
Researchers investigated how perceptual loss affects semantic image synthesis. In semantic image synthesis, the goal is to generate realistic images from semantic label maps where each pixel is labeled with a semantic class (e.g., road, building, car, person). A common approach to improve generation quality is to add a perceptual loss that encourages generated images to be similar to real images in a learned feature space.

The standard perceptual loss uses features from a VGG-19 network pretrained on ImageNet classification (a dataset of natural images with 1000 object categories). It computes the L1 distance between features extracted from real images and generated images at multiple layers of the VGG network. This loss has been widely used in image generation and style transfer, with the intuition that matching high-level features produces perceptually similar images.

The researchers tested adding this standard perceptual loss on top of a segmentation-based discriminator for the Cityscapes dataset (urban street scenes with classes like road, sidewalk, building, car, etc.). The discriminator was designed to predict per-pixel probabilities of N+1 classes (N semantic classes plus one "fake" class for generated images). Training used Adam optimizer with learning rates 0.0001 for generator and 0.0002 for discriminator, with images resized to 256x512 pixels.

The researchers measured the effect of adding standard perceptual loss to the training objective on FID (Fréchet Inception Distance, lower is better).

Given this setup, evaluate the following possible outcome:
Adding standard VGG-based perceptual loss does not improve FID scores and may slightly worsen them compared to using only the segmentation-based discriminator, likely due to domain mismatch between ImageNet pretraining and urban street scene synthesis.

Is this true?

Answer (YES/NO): YES